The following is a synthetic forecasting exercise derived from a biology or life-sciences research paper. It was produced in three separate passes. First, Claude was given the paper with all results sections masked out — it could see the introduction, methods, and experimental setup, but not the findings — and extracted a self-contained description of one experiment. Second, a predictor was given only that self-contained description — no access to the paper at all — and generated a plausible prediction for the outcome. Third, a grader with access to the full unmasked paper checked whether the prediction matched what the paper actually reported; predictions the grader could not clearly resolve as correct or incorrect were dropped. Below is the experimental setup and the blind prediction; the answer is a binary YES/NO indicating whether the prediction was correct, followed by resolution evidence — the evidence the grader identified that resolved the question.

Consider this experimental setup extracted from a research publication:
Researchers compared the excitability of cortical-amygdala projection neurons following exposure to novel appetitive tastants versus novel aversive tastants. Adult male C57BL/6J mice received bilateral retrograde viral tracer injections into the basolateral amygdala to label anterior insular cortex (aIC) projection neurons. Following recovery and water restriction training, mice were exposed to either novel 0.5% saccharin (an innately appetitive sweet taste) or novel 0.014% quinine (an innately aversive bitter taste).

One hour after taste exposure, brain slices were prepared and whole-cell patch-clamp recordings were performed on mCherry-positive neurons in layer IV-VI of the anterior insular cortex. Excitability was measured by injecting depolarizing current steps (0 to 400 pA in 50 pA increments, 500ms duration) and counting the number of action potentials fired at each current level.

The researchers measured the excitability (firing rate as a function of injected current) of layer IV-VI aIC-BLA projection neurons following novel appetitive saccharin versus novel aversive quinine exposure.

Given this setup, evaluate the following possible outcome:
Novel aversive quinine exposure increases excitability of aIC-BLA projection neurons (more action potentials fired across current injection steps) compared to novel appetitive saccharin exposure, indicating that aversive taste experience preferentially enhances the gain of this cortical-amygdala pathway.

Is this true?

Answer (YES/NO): NO